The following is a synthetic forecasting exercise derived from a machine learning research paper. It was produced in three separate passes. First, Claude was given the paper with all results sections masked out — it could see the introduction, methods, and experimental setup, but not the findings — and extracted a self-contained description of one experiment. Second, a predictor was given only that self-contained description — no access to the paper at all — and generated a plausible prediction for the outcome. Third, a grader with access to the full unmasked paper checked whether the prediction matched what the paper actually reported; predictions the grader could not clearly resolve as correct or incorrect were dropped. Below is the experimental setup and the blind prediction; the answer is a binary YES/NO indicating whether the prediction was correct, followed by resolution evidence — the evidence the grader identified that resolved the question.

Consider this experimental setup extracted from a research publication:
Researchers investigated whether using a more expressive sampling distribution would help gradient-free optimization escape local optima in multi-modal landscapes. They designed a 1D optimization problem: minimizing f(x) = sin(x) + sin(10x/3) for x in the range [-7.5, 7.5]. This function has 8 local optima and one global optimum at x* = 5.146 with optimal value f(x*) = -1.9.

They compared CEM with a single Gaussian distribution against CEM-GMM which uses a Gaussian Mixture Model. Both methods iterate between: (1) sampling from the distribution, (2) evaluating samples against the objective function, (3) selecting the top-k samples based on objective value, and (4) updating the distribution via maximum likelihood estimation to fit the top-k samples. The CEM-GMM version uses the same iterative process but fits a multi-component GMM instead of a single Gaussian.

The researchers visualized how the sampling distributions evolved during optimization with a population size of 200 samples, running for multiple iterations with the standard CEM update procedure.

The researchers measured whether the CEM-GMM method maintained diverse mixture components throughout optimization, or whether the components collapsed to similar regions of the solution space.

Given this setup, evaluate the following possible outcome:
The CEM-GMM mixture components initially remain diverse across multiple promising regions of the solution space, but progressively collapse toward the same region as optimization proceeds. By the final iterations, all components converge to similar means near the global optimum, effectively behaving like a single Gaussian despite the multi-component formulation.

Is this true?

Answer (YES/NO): NO